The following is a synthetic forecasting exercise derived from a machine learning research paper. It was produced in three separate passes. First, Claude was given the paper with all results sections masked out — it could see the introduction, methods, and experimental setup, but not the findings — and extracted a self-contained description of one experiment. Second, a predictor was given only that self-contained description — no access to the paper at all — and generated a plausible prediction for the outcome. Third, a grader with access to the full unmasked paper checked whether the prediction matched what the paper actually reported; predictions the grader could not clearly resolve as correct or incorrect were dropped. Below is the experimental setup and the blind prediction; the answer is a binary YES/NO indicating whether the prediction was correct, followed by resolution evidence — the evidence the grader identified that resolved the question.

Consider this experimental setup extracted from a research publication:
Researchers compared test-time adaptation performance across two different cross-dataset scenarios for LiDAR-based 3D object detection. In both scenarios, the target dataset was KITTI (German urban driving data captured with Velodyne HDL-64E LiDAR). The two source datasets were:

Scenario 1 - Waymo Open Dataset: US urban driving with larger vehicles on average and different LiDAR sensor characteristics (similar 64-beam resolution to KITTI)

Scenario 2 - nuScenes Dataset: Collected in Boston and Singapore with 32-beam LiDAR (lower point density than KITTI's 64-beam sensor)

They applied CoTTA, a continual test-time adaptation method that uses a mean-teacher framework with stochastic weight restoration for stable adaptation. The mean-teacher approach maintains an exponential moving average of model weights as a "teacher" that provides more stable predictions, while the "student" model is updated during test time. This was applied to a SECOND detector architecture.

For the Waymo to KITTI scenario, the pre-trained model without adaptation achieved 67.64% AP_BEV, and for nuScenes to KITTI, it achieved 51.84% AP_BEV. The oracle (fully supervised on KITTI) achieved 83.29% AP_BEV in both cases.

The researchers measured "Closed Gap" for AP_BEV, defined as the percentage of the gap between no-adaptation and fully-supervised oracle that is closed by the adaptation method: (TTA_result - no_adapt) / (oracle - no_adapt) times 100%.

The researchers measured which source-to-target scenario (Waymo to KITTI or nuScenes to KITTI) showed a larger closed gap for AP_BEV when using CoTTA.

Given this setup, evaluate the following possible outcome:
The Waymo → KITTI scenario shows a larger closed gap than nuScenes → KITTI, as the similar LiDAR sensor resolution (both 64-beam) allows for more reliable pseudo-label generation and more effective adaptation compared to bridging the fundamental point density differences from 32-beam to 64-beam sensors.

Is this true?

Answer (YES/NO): NO